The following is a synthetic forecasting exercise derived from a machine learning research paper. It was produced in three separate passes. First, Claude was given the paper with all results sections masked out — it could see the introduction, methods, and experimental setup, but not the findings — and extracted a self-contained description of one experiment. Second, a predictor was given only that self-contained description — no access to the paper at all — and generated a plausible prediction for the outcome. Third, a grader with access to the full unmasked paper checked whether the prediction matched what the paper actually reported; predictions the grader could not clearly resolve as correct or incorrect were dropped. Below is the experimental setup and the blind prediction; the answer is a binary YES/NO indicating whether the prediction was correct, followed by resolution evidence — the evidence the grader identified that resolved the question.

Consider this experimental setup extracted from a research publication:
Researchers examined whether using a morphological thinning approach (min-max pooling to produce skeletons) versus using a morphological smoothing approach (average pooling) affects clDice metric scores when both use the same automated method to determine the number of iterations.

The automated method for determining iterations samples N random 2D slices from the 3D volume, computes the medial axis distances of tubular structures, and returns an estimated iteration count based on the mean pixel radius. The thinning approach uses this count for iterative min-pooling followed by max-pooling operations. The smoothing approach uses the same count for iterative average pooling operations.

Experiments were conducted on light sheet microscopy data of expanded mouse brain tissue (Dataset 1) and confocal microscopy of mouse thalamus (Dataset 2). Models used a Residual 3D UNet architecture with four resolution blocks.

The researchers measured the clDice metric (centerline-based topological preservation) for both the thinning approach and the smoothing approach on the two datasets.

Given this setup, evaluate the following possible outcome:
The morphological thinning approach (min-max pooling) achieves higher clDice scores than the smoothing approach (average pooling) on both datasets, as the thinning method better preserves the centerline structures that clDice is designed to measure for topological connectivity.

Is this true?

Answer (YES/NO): NO